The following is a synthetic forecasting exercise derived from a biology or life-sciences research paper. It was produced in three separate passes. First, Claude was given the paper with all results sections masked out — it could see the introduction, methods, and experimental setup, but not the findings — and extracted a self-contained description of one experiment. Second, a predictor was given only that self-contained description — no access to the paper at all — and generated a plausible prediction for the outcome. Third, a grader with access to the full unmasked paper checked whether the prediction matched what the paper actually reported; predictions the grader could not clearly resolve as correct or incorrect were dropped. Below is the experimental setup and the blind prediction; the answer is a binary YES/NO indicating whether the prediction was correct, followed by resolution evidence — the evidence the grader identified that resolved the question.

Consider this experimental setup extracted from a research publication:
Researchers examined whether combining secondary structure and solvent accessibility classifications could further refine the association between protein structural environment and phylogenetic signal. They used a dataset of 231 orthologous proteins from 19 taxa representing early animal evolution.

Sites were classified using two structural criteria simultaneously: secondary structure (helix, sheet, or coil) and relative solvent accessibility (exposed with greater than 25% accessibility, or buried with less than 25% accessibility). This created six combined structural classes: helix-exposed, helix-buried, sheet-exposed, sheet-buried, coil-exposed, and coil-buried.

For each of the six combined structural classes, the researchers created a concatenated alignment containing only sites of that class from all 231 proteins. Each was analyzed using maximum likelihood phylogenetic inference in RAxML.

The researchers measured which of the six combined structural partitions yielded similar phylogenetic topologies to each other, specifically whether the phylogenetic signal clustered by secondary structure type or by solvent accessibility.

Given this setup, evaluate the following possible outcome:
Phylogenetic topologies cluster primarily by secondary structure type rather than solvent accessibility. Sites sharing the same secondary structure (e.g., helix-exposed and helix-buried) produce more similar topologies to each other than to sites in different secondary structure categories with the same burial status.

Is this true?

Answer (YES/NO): NO